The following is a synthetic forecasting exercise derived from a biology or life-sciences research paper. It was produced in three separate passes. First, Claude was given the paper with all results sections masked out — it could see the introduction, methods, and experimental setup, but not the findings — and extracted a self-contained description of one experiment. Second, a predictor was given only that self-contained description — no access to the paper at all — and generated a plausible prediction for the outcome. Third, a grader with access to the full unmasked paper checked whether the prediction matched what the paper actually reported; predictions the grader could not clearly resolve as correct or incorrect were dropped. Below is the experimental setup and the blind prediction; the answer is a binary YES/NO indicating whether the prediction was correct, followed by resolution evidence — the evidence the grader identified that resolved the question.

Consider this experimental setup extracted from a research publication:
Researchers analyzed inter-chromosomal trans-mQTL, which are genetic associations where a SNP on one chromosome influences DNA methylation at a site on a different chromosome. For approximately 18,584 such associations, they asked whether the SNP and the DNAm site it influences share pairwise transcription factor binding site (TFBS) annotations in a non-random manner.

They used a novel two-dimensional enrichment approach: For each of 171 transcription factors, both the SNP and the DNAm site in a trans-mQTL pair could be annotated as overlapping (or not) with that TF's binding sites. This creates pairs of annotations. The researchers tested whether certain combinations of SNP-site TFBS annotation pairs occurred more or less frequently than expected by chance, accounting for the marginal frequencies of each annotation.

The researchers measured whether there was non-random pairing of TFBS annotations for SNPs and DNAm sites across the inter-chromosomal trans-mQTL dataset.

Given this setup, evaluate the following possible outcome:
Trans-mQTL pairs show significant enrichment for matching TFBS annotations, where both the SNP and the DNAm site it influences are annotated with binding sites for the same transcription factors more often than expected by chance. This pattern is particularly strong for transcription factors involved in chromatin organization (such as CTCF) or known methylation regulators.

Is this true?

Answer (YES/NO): NO